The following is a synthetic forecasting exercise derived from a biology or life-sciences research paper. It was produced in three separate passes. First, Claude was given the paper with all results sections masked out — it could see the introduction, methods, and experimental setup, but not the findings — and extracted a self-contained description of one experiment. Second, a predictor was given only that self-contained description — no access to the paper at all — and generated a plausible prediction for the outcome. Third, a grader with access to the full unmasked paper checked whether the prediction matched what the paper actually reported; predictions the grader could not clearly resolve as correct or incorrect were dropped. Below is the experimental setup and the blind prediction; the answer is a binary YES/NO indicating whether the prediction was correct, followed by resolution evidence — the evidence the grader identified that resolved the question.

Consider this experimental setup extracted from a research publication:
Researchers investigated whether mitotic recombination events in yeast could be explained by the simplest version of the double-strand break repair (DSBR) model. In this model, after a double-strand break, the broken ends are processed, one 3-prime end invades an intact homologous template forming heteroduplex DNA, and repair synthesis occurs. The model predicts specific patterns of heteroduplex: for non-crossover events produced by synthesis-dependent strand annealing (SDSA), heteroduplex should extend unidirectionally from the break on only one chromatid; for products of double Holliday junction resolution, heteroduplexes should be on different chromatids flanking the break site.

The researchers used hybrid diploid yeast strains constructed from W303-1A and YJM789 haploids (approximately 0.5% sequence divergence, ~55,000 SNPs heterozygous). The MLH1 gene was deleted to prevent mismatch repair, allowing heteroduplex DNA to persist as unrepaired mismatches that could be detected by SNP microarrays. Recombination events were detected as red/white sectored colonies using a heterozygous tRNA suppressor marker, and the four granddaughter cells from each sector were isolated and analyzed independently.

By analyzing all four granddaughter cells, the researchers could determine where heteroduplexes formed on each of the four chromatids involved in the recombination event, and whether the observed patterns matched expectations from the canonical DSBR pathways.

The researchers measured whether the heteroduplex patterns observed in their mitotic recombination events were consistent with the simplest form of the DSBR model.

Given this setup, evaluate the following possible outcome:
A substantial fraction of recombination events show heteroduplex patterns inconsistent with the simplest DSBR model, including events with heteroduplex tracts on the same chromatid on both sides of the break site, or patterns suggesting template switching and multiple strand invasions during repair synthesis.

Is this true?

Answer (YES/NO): YES